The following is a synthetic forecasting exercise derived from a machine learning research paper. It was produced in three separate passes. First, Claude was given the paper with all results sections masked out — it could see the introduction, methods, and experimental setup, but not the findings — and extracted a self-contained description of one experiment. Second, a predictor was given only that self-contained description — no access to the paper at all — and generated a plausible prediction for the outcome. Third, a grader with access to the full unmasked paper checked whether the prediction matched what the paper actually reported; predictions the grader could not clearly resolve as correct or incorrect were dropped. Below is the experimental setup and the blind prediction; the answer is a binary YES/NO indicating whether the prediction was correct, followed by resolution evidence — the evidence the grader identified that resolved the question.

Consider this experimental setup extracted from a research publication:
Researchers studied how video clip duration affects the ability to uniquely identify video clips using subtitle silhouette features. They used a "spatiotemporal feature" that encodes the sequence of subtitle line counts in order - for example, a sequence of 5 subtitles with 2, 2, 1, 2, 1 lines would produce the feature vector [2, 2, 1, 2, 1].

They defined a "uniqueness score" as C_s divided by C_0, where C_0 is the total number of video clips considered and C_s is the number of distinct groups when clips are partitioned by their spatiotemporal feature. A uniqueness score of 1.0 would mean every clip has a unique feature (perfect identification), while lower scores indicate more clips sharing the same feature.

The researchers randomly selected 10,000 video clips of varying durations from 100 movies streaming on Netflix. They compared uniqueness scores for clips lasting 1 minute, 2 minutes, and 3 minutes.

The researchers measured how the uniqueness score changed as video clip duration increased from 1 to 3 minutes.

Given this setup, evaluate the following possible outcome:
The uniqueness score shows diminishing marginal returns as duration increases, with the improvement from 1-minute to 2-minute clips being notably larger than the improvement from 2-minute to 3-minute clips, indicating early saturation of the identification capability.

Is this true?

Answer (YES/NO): YES